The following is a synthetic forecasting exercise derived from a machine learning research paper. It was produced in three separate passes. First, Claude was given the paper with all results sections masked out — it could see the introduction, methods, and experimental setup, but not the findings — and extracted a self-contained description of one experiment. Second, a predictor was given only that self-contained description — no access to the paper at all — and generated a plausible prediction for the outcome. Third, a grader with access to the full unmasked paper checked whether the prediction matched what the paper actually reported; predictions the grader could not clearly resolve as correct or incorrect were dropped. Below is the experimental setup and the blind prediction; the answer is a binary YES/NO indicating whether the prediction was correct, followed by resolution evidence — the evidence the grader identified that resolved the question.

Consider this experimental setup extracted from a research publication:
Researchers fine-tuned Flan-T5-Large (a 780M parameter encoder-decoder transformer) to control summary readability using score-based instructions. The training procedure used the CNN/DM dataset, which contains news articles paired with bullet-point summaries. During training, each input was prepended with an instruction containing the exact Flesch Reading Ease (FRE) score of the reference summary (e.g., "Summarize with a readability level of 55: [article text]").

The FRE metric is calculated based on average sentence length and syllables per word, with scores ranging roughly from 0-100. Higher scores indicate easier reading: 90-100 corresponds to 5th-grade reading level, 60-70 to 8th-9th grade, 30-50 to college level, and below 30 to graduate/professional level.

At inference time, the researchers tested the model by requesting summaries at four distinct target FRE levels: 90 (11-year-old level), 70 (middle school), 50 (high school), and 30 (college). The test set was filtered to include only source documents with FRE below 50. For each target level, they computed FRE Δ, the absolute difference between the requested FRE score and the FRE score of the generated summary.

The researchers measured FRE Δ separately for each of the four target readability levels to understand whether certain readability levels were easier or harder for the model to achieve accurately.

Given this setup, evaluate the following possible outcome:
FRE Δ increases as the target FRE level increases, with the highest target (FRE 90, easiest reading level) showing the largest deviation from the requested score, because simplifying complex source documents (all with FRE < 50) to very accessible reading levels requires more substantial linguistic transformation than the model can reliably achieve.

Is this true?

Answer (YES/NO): NO